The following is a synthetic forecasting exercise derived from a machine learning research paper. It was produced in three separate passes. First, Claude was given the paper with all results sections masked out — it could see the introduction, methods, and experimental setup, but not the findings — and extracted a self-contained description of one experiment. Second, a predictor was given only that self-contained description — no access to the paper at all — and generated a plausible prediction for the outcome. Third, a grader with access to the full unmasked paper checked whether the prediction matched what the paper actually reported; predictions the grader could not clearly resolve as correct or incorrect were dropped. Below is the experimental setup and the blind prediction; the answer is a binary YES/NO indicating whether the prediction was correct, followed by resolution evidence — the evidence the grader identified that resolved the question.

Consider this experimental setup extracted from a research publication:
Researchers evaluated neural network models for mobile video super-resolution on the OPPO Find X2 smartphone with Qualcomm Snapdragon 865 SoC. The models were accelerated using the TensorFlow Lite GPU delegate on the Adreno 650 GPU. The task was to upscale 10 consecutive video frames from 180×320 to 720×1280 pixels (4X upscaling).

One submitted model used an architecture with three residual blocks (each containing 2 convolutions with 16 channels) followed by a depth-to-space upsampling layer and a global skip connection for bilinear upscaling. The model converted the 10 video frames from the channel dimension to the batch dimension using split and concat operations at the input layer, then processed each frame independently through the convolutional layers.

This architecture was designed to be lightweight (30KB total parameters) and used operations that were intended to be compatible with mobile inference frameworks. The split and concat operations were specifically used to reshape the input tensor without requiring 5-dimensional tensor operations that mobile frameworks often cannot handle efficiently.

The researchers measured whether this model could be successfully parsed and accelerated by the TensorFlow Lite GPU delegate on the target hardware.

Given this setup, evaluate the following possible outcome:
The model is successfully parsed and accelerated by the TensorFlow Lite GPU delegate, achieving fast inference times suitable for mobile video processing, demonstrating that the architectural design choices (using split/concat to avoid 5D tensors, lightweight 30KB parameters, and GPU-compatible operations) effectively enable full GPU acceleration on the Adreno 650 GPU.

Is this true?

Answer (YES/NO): NO